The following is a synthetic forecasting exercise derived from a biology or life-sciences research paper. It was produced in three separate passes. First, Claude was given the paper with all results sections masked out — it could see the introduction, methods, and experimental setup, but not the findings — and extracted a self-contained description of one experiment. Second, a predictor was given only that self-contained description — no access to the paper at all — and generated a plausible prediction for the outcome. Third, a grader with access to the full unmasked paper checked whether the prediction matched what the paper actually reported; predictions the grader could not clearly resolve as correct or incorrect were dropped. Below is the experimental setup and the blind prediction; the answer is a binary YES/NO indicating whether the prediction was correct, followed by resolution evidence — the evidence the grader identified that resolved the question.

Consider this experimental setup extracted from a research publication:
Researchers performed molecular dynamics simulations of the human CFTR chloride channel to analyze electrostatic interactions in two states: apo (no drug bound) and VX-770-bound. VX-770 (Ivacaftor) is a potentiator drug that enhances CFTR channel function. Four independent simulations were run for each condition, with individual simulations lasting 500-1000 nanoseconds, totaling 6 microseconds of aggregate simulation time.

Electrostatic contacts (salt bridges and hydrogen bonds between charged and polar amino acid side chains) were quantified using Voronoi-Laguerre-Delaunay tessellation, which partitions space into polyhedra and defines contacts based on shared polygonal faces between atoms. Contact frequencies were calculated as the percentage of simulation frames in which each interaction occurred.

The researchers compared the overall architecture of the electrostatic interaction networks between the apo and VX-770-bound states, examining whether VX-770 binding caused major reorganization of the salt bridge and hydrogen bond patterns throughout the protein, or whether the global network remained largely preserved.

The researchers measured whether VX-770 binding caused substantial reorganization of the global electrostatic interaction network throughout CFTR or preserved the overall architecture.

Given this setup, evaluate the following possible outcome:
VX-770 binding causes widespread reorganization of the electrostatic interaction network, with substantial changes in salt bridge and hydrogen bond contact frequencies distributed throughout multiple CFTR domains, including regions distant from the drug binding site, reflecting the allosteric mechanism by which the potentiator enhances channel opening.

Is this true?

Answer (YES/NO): NO